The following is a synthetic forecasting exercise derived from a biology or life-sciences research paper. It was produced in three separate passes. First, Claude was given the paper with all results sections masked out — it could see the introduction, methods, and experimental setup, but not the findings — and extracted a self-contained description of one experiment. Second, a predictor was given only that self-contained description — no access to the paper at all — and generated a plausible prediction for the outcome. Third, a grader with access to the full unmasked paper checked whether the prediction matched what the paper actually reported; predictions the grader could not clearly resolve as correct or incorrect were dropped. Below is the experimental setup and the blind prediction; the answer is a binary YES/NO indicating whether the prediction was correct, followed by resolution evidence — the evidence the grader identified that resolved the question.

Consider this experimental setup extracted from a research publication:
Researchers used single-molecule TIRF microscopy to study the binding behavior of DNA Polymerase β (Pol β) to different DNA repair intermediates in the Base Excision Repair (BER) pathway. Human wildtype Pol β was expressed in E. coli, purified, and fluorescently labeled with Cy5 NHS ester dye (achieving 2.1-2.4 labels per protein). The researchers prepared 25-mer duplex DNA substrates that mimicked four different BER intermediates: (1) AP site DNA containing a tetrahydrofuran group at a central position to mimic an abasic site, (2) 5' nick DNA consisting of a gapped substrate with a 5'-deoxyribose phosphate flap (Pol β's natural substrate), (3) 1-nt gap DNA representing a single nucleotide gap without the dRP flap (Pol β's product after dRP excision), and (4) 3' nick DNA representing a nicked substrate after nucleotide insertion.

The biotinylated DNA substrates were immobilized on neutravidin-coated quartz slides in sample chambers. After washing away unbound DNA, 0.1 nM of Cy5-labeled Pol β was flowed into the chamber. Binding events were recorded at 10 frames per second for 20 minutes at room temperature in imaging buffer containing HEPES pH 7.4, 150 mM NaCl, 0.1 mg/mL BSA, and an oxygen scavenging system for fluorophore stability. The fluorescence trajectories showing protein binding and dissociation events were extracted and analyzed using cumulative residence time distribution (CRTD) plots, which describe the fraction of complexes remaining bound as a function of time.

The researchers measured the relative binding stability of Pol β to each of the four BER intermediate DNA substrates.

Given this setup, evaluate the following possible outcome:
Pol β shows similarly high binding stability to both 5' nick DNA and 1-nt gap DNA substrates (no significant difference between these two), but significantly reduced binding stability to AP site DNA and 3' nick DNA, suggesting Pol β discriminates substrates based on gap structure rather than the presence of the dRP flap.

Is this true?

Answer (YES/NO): NO